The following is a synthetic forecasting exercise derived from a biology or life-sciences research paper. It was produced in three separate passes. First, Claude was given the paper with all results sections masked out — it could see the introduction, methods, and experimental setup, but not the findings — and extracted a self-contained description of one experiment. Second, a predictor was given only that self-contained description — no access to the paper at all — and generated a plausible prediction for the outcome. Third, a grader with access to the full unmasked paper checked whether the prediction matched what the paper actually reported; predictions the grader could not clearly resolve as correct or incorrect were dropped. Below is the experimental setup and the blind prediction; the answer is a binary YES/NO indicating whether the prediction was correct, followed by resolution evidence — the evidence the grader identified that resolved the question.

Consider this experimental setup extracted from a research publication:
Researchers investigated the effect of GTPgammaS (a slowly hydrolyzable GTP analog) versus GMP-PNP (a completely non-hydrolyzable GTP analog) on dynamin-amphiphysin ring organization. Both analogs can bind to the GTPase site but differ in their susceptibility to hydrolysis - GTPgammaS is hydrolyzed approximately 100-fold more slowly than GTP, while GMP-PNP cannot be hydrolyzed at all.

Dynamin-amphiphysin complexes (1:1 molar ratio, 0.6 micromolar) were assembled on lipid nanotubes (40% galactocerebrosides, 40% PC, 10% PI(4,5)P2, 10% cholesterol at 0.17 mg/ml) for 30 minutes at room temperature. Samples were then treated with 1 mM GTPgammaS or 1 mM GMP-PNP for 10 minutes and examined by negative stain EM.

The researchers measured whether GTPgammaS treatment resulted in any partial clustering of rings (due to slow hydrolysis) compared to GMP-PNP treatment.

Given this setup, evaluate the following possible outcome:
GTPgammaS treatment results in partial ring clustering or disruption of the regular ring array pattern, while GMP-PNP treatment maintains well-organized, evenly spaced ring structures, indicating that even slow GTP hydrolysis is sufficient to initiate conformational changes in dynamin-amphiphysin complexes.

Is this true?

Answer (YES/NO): NO